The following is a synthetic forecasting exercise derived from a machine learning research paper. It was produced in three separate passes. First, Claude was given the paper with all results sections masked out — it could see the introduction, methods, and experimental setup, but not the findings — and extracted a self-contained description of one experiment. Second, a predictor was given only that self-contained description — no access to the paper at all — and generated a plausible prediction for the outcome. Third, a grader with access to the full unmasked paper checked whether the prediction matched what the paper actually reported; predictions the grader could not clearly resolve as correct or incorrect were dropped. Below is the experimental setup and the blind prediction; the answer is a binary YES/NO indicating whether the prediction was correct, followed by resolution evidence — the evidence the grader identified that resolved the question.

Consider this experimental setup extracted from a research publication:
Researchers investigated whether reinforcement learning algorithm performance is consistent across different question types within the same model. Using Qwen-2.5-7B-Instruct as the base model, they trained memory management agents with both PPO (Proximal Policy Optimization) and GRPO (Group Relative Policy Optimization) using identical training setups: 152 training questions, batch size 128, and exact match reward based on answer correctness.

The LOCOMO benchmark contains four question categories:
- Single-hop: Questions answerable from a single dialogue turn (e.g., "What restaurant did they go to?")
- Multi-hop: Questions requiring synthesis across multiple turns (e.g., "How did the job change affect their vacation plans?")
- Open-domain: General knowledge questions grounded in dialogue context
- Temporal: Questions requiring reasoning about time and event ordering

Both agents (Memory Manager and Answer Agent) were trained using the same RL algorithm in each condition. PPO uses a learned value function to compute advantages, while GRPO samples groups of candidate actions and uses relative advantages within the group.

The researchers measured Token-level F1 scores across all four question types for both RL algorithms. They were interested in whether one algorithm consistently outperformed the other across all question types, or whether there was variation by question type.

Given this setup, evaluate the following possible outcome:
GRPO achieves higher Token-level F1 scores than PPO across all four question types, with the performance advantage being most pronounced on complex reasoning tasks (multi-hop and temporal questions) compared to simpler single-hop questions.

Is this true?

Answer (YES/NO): NO